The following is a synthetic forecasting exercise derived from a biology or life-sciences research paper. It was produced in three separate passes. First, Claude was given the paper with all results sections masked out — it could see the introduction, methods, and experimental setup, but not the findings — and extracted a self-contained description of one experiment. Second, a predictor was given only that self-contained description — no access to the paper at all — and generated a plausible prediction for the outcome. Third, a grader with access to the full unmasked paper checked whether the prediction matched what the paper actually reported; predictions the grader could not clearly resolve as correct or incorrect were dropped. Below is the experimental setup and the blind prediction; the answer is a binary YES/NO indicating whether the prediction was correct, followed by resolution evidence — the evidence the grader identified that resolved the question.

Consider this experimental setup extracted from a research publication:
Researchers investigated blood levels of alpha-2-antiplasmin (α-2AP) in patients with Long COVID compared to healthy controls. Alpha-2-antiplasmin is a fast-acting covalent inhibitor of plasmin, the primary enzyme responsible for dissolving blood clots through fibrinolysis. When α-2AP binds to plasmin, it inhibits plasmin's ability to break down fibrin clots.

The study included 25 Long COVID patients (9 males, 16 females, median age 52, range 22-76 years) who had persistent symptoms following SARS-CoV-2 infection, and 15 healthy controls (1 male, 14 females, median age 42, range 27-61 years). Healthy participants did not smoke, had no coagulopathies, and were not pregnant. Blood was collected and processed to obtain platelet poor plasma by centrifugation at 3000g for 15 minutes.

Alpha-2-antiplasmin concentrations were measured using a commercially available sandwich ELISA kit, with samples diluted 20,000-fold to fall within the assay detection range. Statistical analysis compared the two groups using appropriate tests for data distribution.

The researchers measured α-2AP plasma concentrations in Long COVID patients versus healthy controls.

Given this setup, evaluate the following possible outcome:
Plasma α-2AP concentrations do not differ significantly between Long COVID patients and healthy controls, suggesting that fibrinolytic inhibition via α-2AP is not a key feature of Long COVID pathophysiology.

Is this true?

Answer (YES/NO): NO